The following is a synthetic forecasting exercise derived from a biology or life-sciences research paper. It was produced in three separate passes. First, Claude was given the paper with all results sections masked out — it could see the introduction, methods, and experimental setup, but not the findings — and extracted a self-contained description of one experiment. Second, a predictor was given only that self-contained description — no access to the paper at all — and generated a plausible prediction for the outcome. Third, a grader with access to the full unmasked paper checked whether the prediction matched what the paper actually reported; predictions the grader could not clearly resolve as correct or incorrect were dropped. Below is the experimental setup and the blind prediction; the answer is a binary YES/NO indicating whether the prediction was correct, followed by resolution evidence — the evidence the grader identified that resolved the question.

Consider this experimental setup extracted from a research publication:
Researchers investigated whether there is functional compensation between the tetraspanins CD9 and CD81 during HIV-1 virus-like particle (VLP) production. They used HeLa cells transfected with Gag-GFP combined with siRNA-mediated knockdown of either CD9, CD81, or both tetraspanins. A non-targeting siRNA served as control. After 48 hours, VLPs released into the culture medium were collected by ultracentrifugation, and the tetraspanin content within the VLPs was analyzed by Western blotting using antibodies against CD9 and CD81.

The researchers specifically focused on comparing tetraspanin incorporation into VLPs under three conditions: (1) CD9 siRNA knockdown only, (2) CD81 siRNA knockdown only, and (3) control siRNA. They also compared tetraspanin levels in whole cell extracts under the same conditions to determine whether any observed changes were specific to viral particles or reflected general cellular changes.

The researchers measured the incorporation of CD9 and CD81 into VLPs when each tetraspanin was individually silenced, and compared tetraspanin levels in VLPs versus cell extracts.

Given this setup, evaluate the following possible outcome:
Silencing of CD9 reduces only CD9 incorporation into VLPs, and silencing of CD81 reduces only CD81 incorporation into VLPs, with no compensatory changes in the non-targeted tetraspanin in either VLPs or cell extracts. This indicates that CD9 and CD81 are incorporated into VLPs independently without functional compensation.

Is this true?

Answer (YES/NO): NO